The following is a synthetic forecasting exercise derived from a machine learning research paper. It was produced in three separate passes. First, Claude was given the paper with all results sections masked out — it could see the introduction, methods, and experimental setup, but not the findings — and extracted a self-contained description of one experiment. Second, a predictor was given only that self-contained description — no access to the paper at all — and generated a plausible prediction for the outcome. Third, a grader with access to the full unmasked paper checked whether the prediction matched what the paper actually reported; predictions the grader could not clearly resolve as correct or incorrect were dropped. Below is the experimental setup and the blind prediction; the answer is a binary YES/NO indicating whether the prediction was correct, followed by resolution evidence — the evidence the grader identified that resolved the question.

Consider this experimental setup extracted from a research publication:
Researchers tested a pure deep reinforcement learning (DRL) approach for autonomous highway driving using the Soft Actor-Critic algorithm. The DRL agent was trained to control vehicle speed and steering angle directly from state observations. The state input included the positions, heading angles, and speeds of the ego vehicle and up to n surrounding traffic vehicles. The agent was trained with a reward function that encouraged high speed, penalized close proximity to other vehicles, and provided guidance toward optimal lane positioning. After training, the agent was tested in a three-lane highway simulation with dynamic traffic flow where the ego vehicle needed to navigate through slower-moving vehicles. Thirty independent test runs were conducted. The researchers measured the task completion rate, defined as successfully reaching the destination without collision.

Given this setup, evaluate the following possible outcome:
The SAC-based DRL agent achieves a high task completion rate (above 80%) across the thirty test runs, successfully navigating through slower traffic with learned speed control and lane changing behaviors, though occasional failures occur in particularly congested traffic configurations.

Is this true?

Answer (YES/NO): NO